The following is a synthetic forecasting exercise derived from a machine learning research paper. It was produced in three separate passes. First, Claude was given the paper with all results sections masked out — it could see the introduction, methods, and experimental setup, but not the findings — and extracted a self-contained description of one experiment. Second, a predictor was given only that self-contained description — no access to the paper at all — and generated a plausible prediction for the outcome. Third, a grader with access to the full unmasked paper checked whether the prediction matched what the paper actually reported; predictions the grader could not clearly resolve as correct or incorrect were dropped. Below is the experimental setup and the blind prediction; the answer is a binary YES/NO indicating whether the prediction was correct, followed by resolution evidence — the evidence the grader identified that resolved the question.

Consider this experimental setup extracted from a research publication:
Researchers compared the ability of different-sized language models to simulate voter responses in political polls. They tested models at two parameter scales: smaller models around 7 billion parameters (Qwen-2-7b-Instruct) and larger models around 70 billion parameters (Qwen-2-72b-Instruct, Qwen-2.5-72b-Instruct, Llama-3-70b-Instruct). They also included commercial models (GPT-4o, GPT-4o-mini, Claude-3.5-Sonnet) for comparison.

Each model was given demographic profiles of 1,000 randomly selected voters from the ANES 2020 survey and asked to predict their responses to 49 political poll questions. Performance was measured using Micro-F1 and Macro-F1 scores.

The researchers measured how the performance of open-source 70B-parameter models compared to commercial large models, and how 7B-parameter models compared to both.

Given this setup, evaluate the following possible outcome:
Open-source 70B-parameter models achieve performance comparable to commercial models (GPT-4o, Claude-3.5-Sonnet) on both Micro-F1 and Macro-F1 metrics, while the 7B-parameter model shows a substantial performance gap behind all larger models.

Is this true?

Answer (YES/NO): YES